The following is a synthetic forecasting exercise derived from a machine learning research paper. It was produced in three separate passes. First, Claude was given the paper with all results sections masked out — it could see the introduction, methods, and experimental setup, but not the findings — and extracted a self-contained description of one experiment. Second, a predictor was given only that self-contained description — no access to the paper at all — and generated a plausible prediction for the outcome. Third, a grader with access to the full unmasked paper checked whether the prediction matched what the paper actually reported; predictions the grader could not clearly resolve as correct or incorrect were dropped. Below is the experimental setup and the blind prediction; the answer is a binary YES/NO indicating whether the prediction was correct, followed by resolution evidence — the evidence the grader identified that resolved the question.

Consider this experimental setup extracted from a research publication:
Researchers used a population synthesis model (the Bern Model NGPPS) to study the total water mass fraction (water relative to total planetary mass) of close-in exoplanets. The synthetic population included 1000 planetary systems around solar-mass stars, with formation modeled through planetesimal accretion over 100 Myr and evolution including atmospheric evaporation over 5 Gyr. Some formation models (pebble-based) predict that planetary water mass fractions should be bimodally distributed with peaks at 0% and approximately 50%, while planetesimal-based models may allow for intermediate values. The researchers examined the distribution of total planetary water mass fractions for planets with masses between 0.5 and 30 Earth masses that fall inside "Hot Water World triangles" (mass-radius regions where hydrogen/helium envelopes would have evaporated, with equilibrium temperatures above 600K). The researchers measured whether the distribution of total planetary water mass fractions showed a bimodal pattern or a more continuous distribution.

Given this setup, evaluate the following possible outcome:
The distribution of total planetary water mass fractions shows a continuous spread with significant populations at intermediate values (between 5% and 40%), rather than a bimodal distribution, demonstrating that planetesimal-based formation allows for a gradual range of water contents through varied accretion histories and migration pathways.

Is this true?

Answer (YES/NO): YES